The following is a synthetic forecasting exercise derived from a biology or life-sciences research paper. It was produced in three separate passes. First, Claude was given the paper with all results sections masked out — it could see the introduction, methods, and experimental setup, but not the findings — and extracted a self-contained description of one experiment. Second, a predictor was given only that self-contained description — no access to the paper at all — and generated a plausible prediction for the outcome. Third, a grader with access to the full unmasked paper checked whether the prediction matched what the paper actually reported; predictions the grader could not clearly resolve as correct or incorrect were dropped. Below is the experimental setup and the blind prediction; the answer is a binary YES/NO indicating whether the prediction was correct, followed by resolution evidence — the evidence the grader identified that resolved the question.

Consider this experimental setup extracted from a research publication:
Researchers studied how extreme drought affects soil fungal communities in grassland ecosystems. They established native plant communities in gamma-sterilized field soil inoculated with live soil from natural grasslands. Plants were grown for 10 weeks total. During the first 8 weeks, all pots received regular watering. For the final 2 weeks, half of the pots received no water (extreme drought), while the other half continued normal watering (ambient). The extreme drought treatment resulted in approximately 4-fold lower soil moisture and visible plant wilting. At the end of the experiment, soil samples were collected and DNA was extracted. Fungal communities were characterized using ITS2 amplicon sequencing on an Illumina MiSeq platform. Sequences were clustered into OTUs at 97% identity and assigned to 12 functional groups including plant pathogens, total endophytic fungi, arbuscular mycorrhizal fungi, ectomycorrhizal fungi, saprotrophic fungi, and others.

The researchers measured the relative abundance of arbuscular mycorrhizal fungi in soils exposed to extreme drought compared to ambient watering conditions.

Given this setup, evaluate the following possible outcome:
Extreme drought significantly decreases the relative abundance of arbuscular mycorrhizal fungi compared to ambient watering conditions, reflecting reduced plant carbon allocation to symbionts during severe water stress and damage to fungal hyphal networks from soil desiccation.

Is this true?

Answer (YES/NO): NO